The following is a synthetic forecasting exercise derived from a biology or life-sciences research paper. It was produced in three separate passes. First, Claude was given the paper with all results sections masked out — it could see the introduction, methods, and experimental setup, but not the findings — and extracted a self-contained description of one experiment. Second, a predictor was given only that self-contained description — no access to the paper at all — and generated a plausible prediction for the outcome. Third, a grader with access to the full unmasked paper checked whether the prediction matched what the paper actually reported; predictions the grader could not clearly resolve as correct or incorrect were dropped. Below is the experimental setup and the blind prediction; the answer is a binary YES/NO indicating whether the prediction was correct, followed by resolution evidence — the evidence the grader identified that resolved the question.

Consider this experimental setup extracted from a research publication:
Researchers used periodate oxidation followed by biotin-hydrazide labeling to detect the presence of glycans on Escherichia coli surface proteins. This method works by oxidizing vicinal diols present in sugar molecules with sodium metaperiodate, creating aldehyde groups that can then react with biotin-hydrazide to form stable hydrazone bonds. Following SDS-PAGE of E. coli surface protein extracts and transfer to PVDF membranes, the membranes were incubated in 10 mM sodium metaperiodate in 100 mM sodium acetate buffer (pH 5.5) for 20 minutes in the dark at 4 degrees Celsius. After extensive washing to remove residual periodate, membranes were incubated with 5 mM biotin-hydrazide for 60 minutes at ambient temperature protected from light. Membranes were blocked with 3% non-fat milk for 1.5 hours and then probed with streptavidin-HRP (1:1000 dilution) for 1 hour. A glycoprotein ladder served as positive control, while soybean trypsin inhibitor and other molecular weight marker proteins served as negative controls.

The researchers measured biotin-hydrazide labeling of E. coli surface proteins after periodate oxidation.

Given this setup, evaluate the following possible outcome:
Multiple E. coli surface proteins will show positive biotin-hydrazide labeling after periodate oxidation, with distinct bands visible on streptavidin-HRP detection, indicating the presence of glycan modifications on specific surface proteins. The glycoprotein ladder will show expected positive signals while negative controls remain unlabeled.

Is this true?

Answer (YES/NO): YES